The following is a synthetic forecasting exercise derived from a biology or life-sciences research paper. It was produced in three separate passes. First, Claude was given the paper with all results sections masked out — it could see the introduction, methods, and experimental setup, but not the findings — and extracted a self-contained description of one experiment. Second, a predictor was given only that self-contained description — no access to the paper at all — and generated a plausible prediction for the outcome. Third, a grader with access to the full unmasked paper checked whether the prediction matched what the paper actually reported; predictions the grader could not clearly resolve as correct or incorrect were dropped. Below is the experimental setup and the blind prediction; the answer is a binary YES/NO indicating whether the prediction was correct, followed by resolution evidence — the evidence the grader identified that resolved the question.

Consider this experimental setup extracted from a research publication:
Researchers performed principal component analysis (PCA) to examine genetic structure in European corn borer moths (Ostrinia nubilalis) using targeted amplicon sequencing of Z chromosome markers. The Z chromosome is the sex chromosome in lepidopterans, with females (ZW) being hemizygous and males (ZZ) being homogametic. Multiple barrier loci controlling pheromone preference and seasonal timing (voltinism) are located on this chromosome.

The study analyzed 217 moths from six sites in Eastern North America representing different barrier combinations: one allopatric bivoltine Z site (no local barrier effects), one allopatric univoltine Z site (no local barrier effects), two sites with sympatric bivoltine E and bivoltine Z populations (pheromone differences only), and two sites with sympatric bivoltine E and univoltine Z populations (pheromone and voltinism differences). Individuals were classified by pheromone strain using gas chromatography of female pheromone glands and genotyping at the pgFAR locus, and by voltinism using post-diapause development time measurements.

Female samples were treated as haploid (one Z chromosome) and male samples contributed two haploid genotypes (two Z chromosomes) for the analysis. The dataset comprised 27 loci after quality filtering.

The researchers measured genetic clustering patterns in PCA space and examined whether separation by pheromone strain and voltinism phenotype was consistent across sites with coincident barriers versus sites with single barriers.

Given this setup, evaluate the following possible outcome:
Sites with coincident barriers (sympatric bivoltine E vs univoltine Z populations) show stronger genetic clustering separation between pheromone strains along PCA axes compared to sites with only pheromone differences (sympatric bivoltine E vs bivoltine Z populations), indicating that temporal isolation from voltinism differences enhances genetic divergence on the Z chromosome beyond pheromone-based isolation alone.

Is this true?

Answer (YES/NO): YES